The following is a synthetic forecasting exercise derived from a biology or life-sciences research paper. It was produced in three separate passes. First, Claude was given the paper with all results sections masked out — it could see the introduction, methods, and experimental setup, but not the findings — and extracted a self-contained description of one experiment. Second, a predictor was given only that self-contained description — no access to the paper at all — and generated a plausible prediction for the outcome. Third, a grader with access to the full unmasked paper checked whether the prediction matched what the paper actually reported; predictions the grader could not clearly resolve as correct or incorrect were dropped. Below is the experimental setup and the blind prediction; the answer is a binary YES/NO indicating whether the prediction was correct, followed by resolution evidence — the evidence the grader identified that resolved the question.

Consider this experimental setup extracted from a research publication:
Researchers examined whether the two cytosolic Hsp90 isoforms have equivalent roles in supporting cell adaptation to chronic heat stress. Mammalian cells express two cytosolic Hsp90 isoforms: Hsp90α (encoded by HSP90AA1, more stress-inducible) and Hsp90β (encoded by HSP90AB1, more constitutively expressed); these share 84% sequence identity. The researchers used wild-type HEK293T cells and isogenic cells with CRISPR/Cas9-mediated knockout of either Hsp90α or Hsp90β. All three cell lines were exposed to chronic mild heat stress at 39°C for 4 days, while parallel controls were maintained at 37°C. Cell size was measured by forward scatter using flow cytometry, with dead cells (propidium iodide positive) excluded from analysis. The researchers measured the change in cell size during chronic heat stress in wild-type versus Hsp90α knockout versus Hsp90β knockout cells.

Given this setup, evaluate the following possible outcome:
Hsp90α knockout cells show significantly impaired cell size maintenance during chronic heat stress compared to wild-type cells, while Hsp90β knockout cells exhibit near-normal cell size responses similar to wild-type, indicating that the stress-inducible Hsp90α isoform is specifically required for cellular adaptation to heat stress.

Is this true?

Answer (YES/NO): NO